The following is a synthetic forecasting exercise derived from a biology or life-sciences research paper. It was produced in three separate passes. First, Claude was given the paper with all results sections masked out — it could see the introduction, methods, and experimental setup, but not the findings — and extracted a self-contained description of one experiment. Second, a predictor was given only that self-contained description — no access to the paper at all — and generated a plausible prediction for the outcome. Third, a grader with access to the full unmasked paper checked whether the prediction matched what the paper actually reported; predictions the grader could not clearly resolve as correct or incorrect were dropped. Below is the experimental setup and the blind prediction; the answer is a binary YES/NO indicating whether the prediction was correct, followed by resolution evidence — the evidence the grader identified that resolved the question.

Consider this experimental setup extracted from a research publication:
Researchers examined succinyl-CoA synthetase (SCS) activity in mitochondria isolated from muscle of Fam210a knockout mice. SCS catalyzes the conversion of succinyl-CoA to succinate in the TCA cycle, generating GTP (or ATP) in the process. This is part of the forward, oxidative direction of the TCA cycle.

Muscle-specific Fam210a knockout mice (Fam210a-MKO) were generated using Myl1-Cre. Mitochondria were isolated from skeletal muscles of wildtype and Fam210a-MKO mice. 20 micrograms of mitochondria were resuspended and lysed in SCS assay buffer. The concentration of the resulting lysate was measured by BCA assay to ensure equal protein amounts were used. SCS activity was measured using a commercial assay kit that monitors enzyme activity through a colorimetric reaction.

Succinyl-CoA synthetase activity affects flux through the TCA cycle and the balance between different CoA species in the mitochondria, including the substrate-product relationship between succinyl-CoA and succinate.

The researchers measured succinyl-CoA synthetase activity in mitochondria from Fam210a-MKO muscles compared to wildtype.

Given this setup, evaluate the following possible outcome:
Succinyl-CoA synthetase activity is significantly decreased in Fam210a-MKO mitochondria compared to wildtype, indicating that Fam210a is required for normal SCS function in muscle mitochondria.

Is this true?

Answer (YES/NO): NO